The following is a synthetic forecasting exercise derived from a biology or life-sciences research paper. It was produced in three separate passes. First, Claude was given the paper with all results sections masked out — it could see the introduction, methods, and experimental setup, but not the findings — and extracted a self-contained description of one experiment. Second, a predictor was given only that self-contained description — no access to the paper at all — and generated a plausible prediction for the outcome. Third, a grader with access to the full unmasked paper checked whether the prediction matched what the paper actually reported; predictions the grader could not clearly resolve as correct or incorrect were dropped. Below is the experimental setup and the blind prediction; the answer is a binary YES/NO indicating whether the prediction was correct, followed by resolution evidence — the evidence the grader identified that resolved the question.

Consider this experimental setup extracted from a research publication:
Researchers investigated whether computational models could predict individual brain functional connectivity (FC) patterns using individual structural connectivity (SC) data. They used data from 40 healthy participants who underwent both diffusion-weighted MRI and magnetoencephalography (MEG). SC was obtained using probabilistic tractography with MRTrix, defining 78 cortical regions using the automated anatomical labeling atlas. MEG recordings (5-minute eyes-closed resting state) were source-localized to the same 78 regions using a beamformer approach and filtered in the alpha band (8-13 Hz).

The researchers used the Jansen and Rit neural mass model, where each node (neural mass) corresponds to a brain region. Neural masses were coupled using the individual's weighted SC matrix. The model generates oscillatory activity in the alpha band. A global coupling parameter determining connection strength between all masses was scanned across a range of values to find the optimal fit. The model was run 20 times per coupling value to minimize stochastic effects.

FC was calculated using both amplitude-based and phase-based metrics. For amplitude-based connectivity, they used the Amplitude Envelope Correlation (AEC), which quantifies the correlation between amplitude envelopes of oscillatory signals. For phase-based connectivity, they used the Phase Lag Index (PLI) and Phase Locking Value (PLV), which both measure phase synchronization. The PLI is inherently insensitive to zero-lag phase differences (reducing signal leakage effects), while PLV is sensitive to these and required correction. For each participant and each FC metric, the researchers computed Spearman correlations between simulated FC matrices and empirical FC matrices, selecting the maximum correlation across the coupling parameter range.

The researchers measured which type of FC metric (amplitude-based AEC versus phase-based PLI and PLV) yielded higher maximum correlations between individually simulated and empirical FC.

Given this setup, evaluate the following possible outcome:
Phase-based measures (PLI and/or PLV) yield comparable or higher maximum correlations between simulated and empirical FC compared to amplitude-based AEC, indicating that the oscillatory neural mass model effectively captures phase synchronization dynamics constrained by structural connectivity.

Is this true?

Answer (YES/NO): NO